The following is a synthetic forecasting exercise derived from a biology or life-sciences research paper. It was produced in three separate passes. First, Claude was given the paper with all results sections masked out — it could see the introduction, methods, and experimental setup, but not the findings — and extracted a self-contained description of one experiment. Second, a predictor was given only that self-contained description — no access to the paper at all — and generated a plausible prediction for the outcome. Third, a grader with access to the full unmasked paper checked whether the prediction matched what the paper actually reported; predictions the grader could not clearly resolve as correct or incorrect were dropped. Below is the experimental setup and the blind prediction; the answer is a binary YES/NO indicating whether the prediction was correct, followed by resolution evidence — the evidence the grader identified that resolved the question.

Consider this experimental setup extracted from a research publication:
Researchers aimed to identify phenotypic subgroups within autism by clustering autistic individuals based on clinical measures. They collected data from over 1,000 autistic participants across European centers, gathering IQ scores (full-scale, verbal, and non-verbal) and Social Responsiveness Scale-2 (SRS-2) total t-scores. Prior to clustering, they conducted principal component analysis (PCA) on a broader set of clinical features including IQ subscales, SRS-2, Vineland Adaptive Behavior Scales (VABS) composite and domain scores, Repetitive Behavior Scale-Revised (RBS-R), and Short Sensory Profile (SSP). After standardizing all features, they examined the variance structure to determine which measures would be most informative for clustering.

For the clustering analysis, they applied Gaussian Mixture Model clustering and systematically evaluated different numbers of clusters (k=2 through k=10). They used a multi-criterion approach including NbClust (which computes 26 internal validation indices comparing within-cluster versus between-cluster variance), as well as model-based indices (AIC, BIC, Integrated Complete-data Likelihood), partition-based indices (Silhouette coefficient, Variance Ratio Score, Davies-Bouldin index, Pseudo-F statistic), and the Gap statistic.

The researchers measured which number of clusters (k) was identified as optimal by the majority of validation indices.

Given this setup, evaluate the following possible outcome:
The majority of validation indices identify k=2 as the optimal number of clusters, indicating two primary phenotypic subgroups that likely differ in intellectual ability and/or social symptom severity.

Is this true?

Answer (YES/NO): NO